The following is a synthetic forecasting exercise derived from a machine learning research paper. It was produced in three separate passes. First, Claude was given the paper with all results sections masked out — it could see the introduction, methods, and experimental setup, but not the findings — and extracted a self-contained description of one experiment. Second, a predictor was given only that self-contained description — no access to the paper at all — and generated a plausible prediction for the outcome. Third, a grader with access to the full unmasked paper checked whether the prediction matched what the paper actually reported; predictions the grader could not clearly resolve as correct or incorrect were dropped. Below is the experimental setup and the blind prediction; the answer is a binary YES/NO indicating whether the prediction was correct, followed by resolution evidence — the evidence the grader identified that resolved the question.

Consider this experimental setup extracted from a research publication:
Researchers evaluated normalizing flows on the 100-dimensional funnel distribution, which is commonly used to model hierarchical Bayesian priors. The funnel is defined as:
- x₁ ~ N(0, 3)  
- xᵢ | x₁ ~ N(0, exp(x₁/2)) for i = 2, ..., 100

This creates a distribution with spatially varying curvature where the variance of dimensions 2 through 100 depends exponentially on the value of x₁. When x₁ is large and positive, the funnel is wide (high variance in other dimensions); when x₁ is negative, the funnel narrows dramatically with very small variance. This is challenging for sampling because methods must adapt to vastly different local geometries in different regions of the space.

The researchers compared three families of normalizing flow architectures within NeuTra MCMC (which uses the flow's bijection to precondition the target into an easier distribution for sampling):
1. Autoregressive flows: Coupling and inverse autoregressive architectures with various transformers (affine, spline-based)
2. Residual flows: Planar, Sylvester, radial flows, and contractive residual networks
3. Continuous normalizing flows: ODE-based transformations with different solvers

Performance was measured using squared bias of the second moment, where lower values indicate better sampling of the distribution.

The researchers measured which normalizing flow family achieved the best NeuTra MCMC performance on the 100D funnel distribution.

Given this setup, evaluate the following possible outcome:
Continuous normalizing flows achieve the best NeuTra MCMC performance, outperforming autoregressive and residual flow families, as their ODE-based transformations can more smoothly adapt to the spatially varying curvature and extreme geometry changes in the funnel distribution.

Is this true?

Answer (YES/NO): NO